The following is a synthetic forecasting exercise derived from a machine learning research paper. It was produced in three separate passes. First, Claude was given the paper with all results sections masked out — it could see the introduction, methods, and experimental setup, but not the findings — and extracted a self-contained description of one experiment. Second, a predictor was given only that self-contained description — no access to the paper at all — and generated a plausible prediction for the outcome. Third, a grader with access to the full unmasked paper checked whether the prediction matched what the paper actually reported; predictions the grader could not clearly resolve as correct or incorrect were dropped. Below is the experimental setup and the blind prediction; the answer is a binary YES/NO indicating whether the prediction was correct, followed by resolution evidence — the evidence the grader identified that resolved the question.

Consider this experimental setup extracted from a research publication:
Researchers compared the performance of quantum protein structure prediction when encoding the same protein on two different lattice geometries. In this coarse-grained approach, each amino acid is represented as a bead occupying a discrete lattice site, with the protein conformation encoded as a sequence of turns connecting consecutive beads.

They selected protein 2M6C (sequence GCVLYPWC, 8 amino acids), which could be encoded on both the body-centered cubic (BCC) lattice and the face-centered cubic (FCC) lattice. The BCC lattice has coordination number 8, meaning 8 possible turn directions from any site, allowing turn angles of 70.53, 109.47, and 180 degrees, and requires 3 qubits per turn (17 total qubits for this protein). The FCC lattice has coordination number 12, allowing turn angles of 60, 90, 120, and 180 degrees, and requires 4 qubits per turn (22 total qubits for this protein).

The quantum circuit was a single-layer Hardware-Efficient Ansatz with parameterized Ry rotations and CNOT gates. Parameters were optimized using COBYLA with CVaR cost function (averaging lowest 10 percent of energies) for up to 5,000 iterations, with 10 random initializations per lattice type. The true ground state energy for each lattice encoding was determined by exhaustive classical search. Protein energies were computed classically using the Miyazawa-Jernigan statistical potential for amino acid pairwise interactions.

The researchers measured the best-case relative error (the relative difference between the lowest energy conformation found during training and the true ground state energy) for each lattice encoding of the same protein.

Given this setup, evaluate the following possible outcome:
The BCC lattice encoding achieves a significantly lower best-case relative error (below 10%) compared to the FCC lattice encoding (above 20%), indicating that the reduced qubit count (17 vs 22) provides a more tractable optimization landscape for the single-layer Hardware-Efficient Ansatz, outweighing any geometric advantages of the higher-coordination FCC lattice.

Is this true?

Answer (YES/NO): NO